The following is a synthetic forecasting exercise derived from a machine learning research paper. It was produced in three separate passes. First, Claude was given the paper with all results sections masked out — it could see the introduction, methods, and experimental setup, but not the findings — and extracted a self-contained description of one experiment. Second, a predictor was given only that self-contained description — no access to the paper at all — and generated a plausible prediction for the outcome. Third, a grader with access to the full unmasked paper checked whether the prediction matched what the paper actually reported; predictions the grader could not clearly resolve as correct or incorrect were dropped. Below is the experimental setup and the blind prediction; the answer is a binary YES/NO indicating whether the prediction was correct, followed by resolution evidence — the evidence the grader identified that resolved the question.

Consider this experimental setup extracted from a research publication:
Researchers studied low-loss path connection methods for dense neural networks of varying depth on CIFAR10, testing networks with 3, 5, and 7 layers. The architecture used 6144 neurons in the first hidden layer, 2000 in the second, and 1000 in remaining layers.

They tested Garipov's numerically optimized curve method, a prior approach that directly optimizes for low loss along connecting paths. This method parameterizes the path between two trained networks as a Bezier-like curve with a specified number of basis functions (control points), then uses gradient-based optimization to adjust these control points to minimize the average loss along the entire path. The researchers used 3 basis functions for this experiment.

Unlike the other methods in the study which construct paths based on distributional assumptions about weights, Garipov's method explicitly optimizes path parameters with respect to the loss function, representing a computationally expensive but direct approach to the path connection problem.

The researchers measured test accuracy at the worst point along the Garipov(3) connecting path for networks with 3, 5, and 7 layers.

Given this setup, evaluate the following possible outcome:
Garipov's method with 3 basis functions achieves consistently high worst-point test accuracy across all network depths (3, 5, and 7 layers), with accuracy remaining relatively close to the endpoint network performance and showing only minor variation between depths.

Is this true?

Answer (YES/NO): NO